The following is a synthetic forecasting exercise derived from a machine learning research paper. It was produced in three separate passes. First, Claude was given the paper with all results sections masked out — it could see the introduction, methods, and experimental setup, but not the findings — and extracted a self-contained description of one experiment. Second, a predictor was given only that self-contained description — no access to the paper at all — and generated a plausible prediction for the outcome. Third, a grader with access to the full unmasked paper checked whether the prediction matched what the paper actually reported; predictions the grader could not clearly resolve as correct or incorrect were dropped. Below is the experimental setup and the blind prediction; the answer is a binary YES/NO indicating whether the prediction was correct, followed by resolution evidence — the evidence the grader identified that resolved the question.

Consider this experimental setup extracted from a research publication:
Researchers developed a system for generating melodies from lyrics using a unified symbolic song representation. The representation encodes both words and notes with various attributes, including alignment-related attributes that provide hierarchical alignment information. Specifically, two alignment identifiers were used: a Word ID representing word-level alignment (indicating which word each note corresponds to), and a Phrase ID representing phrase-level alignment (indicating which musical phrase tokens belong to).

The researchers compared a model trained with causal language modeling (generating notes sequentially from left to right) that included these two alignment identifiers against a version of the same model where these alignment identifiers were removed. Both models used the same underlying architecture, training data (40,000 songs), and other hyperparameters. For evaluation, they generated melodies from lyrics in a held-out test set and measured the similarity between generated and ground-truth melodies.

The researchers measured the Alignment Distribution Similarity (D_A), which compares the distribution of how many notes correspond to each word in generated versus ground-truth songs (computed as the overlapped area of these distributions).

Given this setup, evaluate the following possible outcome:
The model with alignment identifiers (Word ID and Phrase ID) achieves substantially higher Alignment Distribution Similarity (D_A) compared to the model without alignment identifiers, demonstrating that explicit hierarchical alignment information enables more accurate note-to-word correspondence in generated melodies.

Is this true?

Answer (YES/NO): YES